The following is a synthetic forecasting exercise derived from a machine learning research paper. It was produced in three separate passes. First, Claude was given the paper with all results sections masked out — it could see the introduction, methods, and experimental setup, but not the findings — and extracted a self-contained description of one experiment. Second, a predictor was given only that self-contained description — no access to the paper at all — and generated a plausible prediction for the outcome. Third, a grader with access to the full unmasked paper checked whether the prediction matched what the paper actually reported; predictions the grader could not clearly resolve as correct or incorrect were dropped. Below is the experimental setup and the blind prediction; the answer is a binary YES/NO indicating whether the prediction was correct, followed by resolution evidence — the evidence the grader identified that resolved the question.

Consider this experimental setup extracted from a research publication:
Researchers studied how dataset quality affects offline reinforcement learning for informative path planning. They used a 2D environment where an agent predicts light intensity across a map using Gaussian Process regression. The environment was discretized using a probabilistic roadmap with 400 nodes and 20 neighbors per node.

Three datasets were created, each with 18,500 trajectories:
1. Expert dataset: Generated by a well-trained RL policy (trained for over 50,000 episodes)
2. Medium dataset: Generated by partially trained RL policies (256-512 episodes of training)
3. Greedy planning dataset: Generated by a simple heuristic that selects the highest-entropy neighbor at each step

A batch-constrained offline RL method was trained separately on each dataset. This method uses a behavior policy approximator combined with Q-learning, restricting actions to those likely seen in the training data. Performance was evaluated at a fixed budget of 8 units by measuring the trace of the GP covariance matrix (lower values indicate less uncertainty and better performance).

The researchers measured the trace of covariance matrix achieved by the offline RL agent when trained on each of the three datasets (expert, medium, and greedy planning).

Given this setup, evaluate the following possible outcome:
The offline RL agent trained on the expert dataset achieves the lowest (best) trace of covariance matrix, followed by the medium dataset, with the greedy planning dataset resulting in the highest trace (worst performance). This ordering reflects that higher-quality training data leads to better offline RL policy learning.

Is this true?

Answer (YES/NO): NO